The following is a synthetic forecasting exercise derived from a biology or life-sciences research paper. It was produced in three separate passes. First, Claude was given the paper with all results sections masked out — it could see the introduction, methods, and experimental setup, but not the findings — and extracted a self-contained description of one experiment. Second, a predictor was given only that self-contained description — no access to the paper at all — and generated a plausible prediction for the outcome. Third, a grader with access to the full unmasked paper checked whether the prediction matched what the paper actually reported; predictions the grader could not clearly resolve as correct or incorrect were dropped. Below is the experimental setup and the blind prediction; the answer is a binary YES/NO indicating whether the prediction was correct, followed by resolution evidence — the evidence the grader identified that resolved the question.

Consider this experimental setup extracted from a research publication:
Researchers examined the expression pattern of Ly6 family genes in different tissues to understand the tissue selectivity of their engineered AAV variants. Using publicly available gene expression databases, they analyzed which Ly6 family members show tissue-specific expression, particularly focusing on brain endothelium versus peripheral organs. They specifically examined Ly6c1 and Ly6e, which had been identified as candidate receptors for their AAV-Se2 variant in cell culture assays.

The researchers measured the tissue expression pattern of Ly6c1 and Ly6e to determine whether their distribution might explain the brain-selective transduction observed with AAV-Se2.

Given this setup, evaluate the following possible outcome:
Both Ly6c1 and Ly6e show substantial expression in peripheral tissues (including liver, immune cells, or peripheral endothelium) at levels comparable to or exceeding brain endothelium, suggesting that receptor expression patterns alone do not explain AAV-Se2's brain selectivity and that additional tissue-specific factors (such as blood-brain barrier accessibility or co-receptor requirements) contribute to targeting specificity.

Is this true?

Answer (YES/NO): NO